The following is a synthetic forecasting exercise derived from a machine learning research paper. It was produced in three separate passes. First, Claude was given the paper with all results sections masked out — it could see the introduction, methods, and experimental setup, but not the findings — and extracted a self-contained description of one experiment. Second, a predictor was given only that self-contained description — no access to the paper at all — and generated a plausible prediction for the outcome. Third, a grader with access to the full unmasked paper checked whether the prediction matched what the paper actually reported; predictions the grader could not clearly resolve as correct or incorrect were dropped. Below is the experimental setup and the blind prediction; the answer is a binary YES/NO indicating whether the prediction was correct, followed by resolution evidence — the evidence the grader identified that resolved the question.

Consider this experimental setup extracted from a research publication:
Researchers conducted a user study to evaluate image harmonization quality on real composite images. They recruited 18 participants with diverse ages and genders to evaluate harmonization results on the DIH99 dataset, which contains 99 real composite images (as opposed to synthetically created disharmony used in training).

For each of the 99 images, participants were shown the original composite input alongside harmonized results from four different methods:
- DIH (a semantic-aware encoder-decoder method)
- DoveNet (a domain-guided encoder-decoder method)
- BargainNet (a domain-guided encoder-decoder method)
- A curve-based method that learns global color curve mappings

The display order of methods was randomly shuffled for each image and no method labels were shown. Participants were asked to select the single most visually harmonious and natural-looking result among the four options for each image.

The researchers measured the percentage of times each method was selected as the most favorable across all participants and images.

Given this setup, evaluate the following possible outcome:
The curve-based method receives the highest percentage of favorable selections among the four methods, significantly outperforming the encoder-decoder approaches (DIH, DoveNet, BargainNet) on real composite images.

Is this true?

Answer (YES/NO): YES